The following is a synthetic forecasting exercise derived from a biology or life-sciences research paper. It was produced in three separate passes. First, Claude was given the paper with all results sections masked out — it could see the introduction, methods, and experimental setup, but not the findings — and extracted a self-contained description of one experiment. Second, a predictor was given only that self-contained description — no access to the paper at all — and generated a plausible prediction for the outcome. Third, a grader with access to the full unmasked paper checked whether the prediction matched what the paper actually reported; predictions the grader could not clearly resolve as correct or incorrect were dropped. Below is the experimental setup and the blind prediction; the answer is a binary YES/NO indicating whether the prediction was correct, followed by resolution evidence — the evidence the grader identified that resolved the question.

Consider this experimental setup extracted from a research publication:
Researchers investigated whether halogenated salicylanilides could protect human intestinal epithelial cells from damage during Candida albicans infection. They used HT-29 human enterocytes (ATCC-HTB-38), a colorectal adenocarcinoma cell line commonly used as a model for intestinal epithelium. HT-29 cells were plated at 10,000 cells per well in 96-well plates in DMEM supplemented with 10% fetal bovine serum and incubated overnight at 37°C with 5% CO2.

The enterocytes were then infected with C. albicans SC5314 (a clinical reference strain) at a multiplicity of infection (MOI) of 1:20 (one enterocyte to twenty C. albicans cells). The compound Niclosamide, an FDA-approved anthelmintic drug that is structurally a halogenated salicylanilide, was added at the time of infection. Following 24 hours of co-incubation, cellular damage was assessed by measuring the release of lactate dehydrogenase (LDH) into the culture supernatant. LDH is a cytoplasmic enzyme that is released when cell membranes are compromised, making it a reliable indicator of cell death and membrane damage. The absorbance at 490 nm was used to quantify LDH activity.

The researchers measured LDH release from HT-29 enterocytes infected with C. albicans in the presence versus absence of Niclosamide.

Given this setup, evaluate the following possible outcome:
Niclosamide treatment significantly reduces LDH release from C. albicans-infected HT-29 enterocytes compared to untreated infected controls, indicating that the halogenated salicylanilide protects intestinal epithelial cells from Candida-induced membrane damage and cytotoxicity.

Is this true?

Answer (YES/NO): YES